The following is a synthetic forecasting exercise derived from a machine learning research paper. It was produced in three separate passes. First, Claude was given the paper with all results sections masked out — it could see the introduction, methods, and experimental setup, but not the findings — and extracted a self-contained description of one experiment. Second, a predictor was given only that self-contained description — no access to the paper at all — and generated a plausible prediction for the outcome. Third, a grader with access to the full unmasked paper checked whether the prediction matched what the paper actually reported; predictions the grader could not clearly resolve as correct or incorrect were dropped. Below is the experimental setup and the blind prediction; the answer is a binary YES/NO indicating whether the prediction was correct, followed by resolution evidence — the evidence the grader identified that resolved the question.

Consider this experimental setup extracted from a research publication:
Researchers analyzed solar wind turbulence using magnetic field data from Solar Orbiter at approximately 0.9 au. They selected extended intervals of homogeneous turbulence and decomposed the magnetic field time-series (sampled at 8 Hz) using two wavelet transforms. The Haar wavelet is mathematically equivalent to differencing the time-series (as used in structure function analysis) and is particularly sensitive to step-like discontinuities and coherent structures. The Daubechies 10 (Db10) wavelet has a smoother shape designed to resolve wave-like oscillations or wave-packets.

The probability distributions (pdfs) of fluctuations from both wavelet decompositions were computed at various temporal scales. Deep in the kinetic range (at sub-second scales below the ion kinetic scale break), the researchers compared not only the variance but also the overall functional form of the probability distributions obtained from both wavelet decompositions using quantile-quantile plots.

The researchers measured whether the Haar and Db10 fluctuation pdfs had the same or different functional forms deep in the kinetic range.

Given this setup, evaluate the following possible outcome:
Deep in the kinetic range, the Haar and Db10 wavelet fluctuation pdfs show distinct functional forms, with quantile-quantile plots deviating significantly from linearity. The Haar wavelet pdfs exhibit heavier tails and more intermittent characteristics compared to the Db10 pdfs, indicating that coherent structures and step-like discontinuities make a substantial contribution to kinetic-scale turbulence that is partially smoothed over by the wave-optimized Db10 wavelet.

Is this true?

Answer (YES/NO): NO